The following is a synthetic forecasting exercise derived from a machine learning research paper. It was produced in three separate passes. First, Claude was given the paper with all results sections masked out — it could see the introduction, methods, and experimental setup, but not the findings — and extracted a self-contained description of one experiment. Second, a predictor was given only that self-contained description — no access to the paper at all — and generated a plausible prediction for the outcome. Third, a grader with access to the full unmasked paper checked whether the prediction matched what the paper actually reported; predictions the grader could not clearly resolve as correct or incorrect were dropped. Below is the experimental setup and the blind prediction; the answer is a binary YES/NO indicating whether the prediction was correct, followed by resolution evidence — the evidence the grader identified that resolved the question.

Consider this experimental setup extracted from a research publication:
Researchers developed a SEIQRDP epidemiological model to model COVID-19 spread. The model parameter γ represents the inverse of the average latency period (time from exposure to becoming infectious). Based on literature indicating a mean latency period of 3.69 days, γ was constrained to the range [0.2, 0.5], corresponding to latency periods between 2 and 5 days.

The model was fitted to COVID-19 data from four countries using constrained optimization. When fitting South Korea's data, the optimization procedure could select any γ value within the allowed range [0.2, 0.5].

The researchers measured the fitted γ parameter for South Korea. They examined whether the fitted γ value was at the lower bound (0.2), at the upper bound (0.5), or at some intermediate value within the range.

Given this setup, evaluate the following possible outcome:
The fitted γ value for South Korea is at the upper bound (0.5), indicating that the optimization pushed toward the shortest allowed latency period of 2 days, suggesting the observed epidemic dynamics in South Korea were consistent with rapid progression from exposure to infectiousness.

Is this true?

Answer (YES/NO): YES